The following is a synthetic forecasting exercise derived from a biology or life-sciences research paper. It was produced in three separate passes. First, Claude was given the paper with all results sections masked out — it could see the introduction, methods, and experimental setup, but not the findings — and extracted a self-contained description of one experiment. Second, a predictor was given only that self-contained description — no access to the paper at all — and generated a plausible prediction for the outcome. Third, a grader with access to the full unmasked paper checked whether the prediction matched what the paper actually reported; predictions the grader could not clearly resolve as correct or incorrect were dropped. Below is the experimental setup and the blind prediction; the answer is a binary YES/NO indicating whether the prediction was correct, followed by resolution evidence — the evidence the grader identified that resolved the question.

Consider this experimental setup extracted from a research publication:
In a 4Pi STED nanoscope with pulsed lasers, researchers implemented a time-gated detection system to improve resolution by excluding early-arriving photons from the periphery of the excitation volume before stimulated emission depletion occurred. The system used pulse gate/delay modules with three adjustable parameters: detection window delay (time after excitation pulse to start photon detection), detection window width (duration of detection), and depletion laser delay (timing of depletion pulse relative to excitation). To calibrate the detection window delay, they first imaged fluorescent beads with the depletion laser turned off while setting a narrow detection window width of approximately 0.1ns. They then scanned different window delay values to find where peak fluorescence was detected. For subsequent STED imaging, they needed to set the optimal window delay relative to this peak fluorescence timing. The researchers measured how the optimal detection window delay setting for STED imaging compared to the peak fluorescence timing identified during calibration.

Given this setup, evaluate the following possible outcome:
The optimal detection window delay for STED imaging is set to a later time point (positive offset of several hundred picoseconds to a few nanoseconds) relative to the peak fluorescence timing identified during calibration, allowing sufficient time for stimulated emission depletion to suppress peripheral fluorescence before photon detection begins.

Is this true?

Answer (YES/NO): YES